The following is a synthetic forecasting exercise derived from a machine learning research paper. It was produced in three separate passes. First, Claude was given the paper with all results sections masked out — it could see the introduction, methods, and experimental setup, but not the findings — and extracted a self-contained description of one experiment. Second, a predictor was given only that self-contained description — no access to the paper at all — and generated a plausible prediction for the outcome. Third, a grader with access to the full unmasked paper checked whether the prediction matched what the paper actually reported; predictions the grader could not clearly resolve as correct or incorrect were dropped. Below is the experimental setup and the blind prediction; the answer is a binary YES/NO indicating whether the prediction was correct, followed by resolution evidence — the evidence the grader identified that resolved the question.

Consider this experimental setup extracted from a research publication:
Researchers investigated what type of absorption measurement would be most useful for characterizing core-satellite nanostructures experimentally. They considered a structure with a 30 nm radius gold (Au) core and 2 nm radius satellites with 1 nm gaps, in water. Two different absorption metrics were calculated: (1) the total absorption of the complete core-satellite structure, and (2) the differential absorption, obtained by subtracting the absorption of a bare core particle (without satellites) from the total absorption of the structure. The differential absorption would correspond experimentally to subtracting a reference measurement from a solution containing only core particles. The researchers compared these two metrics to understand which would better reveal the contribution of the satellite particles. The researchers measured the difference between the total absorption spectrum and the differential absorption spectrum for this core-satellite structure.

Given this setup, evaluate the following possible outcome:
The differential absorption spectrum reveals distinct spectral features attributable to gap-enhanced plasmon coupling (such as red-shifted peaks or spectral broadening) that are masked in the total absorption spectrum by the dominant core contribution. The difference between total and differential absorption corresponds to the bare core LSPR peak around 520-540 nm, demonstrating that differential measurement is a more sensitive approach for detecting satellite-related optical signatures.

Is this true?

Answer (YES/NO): YES